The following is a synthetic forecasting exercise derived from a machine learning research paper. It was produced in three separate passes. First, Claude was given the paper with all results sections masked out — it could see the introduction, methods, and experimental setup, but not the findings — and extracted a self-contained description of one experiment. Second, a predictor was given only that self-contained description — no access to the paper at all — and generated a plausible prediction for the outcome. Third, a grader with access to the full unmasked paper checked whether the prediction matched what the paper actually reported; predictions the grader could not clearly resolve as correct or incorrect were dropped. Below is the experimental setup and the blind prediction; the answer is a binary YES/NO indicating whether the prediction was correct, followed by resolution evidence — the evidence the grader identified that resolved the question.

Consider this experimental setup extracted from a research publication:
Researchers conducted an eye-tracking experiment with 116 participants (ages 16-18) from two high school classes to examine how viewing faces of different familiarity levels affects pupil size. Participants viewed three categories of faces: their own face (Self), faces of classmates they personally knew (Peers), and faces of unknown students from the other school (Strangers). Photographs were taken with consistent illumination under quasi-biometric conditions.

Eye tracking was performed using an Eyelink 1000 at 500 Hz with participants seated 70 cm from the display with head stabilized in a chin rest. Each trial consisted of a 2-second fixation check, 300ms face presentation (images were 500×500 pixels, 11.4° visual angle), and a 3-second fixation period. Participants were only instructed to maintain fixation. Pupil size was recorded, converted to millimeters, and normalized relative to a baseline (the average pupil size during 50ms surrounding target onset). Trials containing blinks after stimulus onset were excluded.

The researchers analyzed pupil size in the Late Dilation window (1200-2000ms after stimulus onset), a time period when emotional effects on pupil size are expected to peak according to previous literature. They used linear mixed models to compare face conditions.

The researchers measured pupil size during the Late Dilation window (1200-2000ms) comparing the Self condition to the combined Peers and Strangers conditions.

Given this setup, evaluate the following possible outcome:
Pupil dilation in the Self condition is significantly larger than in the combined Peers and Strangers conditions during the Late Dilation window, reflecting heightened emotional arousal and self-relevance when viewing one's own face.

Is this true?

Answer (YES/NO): YES